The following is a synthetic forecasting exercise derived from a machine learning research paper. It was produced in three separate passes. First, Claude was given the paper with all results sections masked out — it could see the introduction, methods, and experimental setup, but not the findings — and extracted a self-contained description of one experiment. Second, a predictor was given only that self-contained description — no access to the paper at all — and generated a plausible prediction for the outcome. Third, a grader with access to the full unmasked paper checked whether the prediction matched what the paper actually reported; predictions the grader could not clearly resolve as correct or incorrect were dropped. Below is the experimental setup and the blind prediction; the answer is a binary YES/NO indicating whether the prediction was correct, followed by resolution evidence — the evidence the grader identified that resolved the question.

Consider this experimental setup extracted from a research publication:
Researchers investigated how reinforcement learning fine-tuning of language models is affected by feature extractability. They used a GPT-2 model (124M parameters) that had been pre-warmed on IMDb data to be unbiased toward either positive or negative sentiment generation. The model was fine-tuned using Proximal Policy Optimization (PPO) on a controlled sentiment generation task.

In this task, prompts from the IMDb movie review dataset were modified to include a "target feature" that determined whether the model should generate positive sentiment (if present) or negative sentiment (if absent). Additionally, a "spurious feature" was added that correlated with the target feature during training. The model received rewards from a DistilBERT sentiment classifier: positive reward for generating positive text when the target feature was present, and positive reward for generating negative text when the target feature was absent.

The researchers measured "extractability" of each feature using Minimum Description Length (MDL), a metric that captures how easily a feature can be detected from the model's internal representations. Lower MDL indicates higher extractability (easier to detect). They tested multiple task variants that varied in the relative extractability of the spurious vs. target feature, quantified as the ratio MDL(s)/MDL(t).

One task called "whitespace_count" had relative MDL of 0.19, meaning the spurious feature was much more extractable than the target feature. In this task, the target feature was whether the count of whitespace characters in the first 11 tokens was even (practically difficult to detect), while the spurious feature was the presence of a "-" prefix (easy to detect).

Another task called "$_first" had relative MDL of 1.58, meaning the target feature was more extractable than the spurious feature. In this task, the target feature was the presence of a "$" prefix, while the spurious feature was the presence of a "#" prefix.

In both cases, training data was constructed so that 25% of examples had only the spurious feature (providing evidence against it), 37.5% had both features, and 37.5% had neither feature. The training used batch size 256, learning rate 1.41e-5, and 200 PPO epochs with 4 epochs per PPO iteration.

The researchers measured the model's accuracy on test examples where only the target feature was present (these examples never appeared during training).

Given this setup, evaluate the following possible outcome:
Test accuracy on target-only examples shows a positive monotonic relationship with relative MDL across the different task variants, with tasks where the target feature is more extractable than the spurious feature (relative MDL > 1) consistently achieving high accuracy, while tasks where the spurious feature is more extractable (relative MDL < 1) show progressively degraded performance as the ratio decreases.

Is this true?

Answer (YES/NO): NO